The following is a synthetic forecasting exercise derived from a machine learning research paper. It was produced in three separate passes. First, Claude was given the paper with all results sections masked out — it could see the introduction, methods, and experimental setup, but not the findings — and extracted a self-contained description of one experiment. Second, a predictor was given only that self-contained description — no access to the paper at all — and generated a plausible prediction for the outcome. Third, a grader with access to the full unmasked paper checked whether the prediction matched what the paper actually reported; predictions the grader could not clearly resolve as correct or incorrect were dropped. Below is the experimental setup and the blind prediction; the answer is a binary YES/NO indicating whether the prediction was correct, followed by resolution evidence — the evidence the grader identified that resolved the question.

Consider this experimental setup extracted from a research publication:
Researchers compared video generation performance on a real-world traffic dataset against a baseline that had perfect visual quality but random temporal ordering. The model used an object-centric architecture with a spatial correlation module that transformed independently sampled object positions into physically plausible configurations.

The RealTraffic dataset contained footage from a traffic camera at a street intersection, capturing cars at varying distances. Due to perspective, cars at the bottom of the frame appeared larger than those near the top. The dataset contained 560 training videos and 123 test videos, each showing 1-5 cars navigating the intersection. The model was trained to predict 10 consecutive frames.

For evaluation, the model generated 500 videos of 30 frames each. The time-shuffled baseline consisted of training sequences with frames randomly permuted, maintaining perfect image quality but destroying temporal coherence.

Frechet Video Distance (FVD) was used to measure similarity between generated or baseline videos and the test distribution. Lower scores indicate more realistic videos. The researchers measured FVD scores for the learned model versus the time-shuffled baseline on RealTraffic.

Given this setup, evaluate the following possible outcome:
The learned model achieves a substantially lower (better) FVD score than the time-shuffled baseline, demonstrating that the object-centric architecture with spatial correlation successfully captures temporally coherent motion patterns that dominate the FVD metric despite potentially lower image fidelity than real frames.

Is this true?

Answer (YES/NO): YES